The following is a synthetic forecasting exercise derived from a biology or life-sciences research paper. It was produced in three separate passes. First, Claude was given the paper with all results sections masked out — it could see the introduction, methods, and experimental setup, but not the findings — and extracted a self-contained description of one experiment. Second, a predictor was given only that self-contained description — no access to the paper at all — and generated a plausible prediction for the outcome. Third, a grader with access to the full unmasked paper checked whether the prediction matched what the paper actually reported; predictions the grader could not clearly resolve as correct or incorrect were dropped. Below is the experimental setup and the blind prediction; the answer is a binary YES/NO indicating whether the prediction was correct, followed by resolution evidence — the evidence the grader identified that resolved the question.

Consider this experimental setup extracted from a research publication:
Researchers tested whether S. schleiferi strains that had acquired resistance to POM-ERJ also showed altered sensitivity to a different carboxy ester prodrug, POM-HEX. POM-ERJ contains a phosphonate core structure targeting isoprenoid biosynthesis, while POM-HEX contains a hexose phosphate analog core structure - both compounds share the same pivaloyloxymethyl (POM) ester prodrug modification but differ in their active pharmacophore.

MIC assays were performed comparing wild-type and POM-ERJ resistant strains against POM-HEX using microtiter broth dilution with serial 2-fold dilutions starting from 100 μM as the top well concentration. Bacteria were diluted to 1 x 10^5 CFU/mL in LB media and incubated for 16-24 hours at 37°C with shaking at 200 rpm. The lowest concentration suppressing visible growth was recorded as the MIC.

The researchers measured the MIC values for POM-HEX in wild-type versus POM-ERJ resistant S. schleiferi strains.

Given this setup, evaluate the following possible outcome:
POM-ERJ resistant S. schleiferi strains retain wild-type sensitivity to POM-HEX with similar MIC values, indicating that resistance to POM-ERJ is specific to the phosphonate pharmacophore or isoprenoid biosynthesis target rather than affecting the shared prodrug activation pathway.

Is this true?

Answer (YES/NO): NO